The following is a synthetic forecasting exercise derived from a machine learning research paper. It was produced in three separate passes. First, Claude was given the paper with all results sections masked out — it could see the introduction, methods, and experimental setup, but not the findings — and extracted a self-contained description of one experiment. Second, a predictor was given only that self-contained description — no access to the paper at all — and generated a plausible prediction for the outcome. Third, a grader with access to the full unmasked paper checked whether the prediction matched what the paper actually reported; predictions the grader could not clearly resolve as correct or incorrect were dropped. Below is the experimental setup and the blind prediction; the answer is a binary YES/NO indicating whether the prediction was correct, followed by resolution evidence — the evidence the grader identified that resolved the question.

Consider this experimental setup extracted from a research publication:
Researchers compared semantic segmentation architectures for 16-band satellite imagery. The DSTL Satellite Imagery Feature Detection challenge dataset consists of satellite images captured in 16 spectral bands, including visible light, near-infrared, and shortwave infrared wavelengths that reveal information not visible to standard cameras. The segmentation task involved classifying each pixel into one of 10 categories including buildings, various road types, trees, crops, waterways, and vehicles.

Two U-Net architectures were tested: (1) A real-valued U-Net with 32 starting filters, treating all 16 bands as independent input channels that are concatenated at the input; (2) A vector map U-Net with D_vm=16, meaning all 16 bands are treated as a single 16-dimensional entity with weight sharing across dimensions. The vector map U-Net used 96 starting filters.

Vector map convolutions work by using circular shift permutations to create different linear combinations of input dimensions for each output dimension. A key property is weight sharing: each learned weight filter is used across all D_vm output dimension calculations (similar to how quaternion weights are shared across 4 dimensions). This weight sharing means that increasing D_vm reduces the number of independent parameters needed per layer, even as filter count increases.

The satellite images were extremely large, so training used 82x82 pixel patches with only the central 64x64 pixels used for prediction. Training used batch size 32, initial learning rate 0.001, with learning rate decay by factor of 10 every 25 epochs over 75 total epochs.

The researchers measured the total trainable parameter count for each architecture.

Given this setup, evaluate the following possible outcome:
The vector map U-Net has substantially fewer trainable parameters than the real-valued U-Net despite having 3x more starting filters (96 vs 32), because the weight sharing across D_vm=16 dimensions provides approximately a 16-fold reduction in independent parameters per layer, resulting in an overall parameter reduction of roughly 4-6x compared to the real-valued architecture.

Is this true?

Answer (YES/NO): NO